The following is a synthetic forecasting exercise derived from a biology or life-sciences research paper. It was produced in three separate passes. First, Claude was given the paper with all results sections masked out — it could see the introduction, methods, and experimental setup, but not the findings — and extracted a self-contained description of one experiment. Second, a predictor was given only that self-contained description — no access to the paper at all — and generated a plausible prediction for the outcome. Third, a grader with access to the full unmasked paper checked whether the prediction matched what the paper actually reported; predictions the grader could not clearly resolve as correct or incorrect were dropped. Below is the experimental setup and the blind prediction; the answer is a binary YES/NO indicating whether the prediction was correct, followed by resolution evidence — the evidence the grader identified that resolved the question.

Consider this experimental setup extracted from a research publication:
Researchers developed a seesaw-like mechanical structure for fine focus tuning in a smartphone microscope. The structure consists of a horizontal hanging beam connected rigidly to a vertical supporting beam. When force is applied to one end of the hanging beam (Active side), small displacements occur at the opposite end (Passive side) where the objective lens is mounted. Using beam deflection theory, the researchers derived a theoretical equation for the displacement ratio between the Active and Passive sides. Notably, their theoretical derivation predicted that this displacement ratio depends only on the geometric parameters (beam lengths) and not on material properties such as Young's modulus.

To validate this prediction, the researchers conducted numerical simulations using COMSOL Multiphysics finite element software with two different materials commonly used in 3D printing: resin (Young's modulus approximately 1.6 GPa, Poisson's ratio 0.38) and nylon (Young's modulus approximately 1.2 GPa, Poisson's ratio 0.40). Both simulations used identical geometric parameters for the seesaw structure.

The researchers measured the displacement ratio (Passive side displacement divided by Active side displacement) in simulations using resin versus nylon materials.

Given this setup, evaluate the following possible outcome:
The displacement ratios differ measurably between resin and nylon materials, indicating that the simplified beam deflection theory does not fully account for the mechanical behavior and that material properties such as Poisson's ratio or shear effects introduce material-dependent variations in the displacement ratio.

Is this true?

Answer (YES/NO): NO